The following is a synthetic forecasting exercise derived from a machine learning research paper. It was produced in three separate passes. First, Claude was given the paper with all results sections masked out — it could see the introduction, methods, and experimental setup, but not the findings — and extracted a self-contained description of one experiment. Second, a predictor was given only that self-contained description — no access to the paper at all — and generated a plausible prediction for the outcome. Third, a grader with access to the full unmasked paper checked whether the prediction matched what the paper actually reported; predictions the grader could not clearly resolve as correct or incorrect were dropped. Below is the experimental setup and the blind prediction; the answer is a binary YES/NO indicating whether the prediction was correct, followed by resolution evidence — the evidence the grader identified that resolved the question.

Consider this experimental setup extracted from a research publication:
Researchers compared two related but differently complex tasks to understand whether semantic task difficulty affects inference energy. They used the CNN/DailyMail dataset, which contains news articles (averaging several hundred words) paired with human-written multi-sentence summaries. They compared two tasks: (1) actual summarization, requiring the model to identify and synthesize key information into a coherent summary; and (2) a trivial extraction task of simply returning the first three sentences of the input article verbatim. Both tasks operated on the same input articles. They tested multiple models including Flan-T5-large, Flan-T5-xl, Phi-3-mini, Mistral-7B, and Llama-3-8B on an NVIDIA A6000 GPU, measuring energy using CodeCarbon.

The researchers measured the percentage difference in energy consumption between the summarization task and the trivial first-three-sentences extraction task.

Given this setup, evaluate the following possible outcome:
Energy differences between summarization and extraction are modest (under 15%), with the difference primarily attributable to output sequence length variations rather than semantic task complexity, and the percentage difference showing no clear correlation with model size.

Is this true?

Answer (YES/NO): NO